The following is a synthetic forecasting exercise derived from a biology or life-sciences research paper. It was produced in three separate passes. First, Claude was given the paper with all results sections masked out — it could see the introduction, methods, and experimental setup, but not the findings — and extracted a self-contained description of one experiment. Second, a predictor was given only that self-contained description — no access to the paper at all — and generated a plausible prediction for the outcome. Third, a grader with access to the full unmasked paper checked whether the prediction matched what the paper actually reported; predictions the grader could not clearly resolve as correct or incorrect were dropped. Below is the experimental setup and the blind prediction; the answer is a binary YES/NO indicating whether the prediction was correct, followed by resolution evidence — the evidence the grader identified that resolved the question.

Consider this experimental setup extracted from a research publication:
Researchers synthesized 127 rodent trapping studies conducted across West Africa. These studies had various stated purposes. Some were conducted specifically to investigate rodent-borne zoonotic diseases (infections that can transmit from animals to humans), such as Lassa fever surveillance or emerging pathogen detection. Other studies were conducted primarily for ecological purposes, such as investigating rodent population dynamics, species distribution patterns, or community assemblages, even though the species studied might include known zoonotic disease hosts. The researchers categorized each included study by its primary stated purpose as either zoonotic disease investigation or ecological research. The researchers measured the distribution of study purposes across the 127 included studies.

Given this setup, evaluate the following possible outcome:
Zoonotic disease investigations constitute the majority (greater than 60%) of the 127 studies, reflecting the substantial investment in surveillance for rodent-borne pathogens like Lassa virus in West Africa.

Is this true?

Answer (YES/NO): NO